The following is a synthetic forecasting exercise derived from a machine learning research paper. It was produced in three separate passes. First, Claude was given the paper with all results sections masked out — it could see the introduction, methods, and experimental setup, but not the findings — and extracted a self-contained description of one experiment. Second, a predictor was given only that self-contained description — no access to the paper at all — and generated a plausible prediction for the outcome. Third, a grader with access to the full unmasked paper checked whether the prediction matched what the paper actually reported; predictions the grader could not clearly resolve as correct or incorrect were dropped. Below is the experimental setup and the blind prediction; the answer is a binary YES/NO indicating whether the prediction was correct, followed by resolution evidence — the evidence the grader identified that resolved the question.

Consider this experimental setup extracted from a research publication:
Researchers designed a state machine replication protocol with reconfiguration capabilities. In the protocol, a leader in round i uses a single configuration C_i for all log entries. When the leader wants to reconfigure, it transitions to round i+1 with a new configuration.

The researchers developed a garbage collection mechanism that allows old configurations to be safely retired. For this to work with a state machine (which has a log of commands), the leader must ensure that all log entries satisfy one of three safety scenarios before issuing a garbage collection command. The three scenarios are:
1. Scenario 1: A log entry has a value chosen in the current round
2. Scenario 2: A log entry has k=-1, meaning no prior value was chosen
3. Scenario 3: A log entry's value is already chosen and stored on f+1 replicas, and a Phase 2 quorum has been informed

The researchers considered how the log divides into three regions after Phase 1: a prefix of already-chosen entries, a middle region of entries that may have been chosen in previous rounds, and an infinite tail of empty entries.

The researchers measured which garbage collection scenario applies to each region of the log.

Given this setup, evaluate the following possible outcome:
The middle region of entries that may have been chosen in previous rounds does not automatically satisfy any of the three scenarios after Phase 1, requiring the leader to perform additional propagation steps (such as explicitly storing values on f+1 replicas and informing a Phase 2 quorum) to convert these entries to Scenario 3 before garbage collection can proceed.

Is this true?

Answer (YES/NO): NO